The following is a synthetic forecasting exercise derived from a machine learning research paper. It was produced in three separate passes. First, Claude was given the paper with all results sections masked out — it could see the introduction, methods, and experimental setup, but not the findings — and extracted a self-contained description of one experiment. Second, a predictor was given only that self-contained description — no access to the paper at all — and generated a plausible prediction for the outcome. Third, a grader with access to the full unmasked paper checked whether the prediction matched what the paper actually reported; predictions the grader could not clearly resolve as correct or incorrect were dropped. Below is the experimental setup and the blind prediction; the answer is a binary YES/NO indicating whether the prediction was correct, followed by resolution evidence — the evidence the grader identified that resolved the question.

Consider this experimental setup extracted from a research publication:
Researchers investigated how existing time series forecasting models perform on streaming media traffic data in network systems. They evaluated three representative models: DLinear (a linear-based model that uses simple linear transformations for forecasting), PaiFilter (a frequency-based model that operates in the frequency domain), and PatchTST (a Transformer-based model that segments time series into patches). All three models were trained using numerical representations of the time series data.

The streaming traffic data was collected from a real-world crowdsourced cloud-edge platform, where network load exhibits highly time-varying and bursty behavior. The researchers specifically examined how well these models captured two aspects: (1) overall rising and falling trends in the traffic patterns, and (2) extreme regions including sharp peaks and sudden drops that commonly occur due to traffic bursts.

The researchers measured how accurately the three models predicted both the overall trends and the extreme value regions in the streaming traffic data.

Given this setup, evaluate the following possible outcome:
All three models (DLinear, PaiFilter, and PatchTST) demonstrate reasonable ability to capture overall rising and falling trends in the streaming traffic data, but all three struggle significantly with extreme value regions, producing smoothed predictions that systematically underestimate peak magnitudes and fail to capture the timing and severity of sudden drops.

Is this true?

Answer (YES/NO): NO